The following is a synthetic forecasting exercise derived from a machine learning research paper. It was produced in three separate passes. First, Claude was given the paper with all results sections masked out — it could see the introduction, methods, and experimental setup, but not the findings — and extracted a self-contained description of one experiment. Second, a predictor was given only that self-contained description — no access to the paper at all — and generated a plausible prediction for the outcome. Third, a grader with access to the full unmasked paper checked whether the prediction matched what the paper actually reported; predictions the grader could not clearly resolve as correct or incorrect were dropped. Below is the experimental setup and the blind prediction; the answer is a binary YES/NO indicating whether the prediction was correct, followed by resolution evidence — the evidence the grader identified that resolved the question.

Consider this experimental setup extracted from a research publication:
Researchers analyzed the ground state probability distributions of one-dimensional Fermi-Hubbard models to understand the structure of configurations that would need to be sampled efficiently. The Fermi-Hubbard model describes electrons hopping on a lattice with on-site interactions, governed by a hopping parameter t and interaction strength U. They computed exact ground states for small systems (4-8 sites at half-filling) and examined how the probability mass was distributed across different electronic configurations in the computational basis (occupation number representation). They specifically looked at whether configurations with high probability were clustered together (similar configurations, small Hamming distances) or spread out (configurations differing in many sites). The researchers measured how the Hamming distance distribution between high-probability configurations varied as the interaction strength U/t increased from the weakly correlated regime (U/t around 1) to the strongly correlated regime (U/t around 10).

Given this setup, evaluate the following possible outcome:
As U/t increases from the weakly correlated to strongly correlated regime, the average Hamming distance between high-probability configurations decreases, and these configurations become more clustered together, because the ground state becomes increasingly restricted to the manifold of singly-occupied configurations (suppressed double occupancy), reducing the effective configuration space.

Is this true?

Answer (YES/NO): NO